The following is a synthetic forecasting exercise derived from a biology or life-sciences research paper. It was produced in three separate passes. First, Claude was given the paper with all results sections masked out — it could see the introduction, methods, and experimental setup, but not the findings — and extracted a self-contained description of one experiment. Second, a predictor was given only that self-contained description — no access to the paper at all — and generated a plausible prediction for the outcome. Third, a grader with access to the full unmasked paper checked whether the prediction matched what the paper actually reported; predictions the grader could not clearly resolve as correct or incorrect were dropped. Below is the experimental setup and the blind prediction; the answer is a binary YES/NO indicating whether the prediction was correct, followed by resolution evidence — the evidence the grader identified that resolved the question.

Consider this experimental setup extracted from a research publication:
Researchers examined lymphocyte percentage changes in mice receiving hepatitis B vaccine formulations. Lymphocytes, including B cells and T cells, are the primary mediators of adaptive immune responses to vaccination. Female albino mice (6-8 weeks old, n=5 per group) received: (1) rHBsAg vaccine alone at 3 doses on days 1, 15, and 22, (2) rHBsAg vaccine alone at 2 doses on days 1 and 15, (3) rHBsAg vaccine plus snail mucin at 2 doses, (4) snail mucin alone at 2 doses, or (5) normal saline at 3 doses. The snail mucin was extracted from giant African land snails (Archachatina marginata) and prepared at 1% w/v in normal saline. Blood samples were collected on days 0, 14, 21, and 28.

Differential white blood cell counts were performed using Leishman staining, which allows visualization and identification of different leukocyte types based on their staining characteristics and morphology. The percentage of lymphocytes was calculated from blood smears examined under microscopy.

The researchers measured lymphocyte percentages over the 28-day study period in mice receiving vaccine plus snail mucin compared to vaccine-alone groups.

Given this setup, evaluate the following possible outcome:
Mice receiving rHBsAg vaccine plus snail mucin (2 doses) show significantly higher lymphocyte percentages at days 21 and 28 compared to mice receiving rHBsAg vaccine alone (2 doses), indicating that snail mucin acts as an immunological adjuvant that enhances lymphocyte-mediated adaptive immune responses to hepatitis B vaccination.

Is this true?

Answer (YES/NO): NO